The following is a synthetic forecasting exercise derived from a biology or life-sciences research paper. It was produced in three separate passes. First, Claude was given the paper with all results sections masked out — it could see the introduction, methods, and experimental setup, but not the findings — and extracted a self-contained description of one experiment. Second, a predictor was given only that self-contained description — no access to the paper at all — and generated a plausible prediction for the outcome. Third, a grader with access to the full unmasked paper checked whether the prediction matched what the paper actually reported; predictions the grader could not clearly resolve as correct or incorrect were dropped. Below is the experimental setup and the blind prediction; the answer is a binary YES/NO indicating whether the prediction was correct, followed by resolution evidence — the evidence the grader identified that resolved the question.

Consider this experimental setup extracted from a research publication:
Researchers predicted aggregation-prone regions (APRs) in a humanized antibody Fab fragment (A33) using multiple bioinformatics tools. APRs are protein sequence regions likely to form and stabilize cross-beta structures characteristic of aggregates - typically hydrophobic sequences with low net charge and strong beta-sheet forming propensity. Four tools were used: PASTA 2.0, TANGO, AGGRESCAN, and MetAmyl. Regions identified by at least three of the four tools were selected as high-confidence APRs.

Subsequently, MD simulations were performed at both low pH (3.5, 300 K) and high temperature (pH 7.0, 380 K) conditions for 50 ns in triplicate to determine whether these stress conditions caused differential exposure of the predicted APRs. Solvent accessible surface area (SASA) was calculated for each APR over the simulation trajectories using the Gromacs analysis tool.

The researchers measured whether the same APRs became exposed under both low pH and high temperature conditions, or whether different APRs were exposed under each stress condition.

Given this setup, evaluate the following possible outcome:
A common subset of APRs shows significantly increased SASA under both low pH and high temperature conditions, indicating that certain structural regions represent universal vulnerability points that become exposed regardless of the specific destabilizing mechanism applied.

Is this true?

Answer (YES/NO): NO